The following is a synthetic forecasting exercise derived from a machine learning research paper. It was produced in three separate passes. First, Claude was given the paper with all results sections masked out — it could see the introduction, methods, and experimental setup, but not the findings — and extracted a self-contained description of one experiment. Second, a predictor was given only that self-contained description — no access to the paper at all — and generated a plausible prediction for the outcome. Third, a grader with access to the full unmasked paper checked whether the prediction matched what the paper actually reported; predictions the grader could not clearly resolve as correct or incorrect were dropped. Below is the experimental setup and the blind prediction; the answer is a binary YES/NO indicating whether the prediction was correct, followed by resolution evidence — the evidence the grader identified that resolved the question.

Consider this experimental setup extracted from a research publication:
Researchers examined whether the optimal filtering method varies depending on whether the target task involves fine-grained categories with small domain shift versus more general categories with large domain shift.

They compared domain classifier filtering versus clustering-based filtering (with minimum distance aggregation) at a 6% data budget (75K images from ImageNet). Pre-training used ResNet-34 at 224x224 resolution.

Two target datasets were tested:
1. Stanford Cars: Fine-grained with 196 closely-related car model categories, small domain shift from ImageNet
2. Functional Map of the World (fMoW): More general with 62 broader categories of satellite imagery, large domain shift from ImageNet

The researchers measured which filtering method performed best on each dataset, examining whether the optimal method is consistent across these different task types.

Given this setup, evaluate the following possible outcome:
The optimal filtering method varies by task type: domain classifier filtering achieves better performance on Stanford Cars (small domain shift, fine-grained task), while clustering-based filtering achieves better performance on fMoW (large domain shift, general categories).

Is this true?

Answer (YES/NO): NO